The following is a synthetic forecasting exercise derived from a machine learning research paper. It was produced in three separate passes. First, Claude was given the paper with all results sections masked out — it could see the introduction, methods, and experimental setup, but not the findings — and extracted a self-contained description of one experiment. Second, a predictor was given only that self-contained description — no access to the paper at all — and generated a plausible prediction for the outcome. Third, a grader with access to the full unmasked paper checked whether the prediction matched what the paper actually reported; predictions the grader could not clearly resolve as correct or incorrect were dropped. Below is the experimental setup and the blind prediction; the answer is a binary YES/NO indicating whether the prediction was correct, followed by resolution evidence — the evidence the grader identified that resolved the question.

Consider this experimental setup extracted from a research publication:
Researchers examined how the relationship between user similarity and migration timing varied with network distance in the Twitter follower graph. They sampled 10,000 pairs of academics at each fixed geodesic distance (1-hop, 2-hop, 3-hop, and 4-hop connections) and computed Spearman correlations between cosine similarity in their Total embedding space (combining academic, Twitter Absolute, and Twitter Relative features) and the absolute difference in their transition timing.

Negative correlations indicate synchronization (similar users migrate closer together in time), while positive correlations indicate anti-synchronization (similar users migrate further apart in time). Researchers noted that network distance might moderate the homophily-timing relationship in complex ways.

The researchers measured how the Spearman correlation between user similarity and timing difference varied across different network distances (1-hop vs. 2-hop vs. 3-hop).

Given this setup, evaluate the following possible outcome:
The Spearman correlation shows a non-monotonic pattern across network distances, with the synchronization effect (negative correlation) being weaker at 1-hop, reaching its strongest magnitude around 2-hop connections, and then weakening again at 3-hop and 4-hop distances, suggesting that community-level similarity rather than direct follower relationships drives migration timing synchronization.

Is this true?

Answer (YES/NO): NO